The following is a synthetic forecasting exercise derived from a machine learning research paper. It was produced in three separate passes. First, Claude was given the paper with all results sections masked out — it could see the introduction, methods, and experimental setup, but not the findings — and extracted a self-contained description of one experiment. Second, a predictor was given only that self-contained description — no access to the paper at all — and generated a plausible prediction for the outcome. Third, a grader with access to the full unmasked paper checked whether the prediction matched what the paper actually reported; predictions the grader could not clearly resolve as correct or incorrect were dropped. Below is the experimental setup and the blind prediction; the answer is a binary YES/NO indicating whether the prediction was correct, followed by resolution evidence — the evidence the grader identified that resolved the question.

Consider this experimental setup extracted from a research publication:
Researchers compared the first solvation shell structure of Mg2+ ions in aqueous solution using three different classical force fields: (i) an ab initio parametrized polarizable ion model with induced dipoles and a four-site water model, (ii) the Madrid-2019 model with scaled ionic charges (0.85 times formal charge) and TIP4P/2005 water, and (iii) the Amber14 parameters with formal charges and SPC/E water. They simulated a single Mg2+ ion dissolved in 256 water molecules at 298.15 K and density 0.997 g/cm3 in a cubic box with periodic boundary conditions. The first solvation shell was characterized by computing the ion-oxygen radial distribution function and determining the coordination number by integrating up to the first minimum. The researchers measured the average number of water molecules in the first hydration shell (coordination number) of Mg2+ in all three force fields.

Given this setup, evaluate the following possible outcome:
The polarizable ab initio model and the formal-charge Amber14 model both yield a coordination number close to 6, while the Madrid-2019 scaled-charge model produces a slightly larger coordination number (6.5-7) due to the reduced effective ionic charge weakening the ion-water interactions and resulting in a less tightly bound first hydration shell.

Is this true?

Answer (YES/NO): NO